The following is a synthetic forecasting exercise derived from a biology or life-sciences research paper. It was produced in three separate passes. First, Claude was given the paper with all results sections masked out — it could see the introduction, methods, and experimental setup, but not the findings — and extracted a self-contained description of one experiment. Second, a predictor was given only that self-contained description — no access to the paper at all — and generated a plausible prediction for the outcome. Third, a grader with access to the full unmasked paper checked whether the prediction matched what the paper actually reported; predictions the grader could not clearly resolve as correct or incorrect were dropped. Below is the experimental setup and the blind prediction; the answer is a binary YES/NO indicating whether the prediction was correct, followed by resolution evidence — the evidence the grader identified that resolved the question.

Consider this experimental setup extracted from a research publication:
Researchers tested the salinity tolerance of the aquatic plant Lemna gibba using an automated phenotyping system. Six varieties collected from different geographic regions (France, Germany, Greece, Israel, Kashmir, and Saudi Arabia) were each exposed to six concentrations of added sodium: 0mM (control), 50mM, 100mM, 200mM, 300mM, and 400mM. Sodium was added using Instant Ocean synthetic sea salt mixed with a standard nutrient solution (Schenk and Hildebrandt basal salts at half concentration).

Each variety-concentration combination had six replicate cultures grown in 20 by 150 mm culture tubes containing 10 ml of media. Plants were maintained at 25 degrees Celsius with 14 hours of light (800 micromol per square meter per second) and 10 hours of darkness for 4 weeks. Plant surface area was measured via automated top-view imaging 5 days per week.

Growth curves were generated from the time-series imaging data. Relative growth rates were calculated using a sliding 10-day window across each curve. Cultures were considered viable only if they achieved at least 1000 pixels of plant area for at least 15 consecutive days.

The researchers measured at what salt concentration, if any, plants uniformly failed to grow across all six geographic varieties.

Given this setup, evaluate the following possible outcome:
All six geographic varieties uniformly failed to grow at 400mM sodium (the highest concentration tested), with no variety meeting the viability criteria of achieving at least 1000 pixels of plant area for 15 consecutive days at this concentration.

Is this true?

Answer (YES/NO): NO